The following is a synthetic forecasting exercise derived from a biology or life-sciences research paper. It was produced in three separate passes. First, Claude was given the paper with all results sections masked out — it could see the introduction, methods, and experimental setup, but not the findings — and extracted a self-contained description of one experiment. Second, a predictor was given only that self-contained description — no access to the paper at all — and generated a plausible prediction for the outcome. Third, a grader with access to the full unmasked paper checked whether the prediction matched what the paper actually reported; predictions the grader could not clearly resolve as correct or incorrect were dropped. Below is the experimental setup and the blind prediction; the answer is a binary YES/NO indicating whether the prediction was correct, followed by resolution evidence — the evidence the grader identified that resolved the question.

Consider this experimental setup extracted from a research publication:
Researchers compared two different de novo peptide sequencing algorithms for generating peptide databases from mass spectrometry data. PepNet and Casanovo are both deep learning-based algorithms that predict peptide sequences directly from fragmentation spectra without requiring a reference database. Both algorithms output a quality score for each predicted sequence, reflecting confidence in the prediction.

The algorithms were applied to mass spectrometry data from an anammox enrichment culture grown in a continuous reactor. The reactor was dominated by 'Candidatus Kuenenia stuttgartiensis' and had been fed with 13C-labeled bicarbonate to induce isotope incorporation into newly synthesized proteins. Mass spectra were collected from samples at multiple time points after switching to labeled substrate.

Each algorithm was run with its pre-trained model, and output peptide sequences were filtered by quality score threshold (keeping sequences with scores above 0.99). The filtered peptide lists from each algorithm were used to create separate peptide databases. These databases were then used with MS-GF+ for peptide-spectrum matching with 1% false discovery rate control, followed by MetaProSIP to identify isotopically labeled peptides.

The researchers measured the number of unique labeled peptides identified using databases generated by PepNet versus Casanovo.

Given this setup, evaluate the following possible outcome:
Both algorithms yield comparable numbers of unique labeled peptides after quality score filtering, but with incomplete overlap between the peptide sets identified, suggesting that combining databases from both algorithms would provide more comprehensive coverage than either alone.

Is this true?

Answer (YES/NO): NO